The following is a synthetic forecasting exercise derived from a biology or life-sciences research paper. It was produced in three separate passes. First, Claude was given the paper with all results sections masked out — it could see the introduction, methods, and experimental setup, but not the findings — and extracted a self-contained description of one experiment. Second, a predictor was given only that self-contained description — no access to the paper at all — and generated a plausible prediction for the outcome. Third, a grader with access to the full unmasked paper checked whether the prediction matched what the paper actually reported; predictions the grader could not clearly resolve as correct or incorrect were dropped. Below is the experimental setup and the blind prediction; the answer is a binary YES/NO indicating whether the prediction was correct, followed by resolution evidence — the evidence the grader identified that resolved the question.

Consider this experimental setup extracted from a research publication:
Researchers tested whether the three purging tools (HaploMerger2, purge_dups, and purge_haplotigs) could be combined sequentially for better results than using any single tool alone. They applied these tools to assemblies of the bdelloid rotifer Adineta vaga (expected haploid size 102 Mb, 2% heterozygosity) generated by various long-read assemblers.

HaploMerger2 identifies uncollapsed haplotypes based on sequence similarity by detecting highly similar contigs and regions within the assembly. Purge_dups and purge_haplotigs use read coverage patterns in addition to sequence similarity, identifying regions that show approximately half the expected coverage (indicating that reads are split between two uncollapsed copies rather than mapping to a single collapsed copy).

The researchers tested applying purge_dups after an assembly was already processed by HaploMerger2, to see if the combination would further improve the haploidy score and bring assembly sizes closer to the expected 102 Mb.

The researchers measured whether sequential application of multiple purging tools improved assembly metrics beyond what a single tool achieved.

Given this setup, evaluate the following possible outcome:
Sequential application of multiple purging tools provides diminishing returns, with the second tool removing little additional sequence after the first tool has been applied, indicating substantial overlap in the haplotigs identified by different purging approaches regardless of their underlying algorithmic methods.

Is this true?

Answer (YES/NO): NO